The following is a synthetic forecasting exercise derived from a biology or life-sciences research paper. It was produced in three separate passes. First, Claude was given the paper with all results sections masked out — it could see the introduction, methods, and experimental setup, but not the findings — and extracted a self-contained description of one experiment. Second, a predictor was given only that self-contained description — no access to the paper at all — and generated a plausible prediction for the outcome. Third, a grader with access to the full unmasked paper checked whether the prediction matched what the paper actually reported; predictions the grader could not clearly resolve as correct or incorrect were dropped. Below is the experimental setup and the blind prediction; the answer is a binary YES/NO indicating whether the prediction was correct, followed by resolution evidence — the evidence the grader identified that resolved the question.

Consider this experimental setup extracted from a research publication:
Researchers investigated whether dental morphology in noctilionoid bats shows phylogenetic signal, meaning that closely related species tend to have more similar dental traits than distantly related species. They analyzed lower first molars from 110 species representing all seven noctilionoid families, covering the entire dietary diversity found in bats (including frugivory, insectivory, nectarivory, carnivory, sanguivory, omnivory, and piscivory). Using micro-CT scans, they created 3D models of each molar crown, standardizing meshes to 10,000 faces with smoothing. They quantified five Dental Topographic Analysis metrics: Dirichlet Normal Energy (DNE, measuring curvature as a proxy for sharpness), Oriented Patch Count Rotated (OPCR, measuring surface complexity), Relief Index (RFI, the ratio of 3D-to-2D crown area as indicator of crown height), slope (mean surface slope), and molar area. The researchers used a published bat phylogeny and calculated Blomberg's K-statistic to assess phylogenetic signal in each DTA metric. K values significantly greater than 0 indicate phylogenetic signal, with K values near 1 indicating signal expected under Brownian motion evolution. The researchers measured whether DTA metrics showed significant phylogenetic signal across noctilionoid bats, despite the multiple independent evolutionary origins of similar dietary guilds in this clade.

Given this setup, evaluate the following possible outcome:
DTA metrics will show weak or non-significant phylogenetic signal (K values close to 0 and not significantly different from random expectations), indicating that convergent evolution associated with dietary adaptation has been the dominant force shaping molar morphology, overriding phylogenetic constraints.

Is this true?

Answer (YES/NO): NO